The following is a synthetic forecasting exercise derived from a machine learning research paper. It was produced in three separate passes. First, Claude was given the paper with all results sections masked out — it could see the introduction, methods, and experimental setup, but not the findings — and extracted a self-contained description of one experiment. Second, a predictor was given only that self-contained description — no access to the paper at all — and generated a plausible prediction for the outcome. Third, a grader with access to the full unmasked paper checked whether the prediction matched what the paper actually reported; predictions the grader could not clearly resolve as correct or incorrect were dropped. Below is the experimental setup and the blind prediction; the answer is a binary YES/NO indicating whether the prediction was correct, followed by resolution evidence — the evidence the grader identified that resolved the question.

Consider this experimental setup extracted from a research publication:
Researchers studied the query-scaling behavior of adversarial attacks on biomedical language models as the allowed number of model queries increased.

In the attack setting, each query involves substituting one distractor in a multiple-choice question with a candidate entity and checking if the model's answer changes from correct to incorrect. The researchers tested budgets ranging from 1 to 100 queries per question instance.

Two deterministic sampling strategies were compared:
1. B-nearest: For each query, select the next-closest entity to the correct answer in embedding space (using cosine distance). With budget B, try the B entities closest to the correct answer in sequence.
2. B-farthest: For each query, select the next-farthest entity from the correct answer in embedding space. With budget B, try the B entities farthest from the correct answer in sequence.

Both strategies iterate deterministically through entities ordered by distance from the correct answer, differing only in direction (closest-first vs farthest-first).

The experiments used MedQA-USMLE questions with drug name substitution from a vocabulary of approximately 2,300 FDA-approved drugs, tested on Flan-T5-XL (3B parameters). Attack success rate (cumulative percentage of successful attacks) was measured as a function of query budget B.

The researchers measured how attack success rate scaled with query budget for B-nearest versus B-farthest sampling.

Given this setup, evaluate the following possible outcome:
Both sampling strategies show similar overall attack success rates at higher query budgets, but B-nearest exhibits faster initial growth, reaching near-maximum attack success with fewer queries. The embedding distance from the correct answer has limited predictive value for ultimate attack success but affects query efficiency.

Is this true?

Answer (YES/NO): NO